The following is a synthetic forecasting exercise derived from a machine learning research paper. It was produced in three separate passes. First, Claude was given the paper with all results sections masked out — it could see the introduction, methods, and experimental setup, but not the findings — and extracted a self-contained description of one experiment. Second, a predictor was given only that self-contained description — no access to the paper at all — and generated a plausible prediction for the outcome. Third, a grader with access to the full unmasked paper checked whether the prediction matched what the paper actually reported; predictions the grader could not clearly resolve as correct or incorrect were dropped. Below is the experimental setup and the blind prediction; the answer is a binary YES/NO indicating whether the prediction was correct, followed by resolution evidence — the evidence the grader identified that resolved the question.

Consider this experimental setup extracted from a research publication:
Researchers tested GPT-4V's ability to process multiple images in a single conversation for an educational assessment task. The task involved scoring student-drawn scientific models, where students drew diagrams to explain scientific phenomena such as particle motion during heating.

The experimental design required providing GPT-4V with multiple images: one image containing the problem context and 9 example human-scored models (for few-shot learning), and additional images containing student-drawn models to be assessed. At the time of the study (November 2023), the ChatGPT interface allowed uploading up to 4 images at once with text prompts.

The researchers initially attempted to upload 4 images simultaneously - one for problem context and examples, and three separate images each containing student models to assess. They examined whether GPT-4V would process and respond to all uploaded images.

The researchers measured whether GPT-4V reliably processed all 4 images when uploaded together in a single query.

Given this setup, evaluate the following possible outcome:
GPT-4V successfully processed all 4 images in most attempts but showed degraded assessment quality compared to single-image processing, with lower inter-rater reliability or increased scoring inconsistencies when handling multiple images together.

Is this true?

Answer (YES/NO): NO